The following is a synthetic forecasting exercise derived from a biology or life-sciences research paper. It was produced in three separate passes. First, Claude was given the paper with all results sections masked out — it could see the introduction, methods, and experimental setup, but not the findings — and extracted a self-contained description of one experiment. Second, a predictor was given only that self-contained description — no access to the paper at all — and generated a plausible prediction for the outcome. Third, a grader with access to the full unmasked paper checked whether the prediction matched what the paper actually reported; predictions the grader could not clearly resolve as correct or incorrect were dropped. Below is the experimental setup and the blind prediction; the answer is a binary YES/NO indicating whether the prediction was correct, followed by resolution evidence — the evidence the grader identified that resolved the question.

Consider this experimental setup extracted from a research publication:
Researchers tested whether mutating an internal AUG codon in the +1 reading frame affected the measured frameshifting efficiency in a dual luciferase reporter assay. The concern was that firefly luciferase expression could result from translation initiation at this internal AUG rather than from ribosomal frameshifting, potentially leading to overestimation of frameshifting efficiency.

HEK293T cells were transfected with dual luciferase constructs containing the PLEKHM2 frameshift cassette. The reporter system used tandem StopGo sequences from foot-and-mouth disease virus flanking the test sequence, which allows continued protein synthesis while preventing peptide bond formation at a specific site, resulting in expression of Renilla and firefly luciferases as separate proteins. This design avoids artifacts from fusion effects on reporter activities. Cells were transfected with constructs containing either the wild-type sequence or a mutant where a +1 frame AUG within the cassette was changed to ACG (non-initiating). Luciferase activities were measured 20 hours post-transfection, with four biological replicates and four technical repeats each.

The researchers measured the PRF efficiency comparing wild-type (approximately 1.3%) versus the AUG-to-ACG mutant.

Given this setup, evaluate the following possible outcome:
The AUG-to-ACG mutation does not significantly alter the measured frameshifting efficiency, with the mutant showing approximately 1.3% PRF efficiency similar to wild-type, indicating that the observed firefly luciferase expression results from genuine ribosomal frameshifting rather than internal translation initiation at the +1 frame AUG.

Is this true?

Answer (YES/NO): NO